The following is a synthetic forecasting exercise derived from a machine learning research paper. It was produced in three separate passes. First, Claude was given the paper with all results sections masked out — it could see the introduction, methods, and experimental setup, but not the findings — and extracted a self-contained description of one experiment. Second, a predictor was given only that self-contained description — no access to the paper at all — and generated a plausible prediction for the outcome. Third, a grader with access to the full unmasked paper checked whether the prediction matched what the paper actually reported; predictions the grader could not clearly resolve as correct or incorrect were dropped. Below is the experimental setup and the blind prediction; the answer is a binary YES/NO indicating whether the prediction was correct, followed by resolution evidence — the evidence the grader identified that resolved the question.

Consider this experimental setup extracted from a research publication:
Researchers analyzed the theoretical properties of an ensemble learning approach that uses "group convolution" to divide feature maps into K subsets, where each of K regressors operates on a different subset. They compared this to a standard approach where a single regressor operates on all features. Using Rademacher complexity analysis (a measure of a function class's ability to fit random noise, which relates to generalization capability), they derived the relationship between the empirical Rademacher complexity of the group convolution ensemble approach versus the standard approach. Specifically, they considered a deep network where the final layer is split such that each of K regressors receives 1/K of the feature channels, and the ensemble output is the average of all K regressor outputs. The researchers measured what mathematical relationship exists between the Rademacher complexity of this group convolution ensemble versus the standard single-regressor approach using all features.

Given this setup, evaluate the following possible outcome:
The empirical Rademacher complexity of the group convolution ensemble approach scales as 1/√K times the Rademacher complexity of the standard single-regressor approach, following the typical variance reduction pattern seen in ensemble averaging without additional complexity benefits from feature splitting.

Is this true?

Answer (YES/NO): NO